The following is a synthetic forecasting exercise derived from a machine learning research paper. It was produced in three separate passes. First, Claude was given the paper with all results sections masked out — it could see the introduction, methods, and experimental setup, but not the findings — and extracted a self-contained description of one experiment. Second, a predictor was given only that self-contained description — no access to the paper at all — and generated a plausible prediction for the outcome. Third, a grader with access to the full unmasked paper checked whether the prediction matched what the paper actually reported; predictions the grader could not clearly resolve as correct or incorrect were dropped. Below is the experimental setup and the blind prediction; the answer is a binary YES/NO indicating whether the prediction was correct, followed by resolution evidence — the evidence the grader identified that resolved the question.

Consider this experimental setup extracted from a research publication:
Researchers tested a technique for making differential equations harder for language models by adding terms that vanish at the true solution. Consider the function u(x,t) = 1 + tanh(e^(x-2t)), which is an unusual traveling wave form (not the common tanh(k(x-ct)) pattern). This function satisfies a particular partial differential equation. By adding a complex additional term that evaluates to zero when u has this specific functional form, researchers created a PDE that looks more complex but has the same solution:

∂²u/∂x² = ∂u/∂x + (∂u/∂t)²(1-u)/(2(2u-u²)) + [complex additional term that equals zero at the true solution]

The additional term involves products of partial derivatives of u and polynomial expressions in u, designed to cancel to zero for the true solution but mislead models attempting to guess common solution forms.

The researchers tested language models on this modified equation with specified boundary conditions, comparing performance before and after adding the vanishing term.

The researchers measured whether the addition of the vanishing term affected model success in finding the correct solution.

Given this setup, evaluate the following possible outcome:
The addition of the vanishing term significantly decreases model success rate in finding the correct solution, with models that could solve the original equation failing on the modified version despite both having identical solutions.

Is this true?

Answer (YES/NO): YES